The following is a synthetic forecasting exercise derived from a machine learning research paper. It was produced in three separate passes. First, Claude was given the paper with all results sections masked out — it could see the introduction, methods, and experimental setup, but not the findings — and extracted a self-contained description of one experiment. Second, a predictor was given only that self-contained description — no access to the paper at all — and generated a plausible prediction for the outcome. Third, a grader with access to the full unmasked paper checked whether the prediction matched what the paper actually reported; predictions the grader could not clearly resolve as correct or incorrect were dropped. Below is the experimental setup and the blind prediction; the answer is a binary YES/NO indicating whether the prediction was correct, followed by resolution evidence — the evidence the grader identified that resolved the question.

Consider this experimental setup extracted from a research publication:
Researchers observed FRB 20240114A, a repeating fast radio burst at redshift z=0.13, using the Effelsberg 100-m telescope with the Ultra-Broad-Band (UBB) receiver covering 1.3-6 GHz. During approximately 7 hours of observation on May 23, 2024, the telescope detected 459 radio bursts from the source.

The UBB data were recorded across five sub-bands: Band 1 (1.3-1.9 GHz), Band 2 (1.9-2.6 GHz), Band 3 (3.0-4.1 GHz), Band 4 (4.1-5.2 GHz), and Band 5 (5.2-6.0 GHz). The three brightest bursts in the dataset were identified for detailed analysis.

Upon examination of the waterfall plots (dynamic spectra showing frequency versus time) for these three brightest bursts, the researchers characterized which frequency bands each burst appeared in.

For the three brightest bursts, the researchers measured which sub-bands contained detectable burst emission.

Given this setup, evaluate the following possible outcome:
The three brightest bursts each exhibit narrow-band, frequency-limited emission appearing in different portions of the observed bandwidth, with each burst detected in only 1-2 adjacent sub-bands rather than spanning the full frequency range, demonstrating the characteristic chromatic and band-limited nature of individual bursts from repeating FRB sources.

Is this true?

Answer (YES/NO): YES